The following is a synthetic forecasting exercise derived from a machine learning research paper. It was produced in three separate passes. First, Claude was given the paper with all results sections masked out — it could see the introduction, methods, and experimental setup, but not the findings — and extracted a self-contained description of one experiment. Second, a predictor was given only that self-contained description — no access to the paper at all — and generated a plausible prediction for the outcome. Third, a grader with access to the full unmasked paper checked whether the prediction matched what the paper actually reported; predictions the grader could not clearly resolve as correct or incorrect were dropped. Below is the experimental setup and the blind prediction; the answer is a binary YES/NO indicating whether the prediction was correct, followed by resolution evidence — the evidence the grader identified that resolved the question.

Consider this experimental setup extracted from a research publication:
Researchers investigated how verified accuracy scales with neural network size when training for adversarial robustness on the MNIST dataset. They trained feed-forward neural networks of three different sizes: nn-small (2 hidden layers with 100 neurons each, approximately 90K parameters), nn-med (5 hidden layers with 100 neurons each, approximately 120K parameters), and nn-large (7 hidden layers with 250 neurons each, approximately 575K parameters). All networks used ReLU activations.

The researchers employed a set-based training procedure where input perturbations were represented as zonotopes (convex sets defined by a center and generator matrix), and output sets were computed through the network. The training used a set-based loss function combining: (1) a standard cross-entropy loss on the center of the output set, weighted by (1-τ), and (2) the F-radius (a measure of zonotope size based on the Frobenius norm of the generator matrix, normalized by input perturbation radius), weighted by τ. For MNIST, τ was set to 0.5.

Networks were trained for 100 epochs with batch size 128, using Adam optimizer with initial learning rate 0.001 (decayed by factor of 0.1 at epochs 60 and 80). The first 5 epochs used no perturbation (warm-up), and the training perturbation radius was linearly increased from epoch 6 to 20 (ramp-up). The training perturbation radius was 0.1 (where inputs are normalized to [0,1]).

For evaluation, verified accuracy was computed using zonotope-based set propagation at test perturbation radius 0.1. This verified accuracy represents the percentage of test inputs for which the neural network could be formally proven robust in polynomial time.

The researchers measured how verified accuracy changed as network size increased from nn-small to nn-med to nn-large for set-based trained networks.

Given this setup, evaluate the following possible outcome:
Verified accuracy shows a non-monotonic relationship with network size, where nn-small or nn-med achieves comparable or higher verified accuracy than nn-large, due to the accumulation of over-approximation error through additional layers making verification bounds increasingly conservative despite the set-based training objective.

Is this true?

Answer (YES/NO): NO